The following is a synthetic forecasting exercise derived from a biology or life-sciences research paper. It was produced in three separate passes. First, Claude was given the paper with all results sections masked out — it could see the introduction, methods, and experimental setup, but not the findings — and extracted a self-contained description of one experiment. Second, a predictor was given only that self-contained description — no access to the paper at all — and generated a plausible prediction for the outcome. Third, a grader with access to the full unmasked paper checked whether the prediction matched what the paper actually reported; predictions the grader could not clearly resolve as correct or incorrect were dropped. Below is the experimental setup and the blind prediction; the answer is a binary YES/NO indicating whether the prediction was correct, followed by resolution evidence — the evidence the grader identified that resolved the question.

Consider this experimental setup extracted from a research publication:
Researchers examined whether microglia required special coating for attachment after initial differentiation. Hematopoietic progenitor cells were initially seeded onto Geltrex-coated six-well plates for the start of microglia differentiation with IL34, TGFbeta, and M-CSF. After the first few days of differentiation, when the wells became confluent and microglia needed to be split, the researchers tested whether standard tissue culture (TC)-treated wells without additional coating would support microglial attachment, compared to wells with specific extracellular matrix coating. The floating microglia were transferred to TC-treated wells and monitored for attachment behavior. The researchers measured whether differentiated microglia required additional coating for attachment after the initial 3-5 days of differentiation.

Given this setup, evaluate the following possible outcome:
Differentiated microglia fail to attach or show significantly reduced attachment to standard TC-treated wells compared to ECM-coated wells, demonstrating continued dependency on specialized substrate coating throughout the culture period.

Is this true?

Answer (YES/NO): NO